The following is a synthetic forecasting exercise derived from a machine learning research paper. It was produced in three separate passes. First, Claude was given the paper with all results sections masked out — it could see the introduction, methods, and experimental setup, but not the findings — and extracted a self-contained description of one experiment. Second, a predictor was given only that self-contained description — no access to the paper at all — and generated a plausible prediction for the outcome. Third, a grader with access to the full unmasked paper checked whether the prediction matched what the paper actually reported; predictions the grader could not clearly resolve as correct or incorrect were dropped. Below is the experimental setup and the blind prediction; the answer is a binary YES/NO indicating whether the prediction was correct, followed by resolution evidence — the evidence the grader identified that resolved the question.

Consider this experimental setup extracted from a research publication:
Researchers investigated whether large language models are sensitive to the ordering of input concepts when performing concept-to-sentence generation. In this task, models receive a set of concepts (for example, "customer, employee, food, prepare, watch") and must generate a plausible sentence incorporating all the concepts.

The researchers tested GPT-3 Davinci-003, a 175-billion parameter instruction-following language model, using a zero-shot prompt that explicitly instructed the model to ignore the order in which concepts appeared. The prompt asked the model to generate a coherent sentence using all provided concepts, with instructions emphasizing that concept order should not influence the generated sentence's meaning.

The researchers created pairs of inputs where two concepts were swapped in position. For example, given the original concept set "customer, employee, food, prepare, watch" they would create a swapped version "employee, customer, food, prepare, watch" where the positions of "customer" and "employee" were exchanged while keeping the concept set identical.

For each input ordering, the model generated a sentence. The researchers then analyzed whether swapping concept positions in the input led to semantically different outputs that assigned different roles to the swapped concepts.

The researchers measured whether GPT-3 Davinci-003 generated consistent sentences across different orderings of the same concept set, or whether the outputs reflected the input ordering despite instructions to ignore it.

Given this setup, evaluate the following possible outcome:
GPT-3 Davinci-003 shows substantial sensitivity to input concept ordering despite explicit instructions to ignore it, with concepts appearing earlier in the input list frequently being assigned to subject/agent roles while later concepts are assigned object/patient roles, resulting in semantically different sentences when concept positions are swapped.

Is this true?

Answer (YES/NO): YES